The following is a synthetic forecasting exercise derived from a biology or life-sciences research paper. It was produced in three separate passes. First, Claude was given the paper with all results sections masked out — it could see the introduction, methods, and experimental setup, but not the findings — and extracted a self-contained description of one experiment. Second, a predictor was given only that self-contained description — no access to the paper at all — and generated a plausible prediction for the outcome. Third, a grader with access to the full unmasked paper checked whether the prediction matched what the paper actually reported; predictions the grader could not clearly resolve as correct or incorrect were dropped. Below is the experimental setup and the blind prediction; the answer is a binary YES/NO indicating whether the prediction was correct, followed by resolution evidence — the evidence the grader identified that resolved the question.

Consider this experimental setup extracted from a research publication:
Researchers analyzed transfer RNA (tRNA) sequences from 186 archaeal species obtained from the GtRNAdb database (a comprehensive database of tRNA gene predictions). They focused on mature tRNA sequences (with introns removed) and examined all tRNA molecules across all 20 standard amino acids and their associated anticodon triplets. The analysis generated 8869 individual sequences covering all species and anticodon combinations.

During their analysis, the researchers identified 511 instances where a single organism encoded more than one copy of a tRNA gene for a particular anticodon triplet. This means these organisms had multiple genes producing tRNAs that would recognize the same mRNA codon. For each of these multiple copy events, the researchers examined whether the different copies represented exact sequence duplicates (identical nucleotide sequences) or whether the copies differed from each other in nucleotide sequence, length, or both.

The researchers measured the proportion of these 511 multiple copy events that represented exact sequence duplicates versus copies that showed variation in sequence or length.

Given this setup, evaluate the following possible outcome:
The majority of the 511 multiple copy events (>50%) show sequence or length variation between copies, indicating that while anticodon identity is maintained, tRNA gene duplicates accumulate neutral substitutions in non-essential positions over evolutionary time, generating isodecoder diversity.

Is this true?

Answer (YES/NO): NO